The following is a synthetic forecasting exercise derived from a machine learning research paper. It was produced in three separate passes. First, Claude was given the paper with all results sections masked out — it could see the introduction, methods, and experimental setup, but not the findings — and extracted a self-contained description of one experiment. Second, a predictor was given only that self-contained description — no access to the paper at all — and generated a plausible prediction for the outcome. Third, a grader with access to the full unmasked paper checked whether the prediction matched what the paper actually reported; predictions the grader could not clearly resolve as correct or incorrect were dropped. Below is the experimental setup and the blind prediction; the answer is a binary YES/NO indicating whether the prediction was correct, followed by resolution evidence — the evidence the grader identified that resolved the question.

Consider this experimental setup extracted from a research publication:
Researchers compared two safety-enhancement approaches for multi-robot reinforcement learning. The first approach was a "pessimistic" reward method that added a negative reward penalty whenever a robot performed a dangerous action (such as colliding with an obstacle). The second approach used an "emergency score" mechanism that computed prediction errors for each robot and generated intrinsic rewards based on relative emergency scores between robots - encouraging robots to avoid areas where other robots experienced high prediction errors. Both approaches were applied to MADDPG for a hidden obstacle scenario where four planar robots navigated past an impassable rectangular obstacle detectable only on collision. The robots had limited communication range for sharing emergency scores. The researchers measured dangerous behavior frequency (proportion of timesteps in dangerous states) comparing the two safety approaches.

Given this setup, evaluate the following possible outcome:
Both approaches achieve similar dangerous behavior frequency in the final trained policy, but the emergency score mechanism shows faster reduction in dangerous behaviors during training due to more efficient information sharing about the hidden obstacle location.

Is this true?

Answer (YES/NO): NO